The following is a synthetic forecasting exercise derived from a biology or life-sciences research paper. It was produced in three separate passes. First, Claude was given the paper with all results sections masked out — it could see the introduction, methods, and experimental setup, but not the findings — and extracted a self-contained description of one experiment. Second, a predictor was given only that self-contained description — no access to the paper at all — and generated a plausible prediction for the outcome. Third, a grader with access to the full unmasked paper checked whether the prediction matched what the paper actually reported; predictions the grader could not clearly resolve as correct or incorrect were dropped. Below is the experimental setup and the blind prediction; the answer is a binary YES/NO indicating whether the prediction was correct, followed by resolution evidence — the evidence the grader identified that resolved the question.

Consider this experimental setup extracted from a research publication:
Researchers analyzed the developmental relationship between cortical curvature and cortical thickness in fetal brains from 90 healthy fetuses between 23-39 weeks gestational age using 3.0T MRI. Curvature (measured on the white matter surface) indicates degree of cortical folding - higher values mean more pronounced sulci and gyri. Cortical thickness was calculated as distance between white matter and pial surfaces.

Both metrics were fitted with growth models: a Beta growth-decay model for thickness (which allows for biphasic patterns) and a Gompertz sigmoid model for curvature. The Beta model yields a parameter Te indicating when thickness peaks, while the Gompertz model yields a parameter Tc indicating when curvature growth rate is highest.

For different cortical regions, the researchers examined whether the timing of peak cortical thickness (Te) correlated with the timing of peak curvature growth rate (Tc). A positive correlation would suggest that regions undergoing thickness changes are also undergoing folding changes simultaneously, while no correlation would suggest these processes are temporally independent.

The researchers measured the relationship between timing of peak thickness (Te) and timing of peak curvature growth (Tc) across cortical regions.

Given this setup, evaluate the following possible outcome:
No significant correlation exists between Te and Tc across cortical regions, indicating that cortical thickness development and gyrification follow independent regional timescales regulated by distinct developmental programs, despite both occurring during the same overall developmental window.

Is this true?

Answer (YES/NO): NO